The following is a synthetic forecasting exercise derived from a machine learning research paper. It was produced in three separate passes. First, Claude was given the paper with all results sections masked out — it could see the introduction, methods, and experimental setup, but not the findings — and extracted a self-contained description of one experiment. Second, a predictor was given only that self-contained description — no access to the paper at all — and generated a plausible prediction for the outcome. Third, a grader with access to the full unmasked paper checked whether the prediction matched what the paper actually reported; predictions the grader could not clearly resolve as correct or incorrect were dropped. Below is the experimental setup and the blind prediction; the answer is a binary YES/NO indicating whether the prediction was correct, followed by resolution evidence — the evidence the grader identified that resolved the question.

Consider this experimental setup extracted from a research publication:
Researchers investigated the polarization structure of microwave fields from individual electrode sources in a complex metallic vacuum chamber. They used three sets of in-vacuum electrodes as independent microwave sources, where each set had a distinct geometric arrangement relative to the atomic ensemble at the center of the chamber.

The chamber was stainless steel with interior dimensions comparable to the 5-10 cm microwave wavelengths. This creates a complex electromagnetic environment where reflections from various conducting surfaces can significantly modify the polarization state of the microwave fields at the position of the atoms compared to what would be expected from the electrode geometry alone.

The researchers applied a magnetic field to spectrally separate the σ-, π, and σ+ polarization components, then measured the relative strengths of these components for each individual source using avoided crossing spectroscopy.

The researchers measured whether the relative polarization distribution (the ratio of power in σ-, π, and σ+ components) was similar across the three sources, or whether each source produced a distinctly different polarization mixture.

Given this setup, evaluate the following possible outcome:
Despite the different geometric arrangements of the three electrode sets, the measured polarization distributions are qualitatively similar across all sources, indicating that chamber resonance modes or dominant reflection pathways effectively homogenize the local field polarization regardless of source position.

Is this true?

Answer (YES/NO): NO